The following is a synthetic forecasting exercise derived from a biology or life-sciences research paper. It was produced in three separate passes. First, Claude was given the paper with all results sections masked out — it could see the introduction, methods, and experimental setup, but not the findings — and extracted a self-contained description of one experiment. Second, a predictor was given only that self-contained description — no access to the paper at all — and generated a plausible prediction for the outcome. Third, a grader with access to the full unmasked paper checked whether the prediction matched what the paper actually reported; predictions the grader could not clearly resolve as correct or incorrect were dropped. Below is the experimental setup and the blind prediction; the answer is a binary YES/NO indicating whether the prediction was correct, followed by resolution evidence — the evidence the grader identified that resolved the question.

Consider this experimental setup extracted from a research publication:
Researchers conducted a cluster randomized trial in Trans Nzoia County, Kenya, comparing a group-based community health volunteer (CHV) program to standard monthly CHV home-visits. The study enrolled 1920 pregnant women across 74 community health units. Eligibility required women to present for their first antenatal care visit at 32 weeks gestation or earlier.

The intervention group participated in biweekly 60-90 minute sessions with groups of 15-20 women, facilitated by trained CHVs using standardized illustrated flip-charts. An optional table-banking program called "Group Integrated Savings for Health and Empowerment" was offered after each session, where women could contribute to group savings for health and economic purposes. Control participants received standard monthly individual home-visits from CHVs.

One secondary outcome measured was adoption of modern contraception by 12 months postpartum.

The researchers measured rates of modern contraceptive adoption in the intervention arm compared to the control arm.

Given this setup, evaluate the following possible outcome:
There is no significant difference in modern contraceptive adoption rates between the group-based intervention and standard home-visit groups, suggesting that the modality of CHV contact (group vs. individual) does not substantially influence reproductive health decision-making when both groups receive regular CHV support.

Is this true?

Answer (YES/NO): NO